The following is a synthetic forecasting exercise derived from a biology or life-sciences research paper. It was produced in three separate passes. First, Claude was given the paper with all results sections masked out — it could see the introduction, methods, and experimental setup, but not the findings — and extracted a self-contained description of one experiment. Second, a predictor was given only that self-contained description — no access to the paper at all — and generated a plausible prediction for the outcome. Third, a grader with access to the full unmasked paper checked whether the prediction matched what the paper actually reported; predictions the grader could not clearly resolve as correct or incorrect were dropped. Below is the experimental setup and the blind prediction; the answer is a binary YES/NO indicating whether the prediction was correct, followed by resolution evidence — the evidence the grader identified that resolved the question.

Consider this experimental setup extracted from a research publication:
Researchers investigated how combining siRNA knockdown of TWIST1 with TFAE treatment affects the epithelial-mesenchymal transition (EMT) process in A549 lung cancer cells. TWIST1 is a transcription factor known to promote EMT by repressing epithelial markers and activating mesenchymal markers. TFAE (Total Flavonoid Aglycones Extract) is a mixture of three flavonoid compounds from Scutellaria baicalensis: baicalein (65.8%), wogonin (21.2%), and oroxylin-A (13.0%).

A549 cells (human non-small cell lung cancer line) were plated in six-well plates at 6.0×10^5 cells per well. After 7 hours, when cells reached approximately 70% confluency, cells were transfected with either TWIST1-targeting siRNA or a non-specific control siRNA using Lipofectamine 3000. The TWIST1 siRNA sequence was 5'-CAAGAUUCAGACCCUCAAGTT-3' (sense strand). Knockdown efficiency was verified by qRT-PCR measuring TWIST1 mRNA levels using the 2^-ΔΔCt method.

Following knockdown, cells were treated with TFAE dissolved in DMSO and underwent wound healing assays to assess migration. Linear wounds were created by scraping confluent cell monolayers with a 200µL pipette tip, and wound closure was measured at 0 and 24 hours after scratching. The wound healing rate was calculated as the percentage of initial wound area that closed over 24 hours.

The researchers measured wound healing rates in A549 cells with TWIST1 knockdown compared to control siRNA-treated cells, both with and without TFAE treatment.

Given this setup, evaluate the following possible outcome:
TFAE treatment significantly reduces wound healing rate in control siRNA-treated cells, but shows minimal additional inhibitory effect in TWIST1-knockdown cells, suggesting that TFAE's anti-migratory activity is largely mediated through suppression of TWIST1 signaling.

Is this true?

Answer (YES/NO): NO